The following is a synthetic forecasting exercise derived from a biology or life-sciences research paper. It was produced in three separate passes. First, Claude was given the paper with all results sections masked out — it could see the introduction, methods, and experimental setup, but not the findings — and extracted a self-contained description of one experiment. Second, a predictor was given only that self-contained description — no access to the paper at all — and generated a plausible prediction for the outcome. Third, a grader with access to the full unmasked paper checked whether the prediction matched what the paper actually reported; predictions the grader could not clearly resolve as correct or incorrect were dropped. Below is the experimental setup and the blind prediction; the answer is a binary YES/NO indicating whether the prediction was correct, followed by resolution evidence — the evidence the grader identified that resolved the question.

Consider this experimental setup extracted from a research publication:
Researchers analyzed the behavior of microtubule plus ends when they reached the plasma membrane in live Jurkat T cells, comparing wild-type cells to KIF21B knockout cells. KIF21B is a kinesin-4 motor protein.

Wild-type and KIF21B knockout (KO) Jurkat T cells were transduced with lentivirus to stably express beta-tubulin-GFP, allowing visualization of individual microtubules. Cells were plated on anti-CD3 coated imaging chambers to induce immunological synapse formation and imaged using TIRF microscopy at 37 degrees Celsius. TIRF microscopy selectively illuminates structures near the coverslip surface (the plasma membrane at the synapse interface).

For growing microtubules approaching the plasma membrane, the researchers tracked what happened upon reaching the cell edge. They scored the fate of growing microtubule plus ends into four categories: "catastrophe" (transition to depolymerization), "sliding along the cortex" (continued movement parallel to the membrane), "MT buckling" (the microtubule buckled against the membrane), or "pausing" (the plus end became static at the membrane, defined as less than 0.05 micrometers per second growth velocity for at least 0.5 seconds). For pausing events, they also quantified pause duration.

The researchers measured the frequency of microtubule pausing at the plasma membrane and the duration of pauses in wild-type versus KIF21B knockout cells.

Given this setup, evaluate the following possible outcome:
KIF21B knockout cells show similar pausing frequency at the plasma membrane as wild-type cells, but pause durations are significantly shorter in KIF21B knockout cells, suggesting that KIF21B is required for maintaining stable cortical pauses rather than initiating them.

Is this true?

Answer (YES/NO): NO